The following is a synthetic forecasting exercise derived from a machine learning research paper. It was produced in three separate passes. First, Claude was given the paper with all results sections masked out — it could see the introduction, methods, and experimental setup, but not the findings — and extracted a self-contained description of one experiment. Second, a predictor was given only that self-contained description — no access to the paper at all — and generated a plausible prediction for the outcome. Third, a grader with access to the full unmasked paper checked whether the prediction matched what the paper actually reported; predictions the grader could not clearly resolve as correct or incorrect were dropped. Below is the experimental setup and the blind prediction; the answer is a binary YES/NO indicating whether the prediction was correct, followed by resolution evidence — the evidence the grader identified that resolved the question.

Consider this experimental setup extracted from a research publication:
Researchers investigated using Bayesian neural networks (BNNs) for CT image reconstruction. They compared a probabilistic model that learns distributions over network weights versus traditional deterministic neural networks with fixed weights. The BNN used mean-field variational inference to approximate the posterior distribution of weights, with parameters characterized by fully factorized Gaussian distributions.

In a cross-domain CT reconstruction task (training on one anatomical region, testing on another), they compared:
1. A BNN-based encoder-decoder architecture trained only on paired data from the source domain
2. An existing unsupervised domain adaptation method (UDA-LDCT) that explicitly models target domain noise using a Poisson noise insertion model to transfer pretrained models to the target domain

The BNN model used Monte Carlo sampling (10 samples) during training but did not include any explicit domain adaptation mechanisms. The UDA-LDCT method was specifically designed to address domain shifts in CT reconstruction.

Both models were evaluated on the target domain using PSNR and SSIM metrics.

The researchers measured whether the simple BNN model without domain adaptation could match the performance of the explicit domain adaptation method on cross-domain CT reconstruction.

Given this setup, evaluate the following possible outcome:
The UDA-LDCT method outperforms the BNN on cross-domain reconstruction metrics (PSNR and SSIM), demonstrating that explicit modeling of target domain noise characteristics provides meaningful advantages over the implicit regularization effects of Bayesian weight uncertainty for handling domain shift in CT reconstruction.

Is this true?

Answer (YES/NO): NO